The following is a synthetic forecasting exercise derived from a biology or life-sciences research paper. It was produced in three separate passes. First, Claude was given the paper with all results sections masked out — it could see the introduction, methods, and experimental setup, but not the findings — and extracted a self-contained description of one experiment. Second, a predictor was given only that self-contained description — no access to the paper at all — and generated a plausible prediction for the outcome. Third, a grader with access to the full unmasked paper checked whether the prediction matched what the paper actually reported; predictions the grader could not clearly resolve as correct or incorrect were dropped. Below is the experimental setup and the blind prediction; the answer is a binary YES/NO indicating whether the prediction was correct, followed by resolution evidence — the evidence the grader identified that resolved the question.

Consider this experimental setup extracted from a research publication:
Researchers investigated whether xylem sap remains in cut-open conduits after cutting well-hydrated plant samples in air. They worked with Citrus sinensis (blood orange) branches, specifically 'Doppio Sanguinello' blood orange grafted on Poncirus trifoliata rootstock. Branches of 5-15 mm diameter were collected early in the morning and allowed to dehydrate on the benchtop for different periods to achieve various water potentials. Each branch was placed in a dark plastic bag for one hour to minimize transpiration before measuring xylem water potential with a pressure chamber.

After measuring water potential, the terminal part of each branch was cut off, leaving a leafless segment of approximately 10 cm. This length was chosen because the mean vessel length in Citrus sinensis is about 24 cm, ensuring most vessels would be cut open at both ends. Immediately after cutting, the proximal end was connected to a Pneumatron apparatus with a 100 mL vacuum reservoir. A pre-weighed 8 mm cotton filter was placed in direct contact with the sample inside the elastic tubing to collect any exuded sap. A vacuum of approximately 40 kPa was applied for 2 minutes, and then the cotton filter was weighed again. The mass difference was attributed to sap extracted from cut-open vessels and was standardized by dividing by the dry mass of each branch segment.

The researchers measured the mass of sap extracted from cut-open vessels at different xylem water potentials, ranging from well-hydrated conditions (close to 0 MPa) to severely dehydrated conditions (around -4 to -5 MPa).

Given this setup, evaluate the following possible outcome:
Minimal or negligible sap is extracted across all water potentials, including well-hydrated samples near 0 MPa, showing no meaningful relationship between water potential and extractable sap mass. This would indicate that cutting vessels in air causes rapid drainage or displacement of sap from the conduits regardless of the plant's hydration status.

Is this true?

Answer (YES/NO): NO